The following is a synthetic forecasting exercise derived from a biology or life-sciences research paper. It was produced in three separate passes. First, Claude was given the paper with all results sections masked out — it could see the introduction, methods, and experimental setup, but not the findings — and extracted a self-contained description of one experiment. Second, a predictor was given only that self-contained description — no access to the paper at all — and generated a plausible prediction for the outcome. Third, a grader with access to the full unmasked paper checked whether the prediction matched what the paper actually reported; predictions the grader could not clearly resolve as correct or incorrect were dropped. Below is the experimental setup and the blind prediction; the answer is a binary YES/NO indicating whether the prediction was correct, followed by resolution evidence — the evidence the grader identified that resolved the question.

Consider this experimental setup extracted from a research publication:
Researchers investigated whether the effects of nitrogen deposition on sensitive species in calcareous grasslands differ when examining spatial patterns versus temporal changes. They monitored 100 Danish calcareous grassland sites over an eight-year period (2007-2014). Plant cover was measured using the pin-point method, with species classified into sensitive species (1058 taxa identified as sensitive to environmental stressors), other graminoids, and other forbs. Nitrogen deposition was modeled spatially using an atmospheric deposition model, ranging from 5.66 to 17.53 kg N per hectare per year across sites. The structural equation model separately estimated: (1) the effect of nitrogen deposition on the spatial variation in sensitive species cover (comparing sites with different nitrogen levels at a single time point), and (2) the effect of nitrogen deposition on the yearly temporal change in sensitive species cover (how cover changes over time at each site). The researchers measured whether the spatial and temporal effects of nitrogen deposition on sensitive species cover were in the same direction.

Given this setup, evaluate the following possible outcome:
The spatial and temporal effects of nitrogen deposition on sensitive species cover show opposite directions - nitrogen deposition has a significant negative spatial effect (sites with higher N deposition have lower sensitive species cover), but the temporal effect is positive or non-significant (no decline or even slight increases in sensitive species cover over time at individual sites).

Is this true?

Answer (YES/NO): NO